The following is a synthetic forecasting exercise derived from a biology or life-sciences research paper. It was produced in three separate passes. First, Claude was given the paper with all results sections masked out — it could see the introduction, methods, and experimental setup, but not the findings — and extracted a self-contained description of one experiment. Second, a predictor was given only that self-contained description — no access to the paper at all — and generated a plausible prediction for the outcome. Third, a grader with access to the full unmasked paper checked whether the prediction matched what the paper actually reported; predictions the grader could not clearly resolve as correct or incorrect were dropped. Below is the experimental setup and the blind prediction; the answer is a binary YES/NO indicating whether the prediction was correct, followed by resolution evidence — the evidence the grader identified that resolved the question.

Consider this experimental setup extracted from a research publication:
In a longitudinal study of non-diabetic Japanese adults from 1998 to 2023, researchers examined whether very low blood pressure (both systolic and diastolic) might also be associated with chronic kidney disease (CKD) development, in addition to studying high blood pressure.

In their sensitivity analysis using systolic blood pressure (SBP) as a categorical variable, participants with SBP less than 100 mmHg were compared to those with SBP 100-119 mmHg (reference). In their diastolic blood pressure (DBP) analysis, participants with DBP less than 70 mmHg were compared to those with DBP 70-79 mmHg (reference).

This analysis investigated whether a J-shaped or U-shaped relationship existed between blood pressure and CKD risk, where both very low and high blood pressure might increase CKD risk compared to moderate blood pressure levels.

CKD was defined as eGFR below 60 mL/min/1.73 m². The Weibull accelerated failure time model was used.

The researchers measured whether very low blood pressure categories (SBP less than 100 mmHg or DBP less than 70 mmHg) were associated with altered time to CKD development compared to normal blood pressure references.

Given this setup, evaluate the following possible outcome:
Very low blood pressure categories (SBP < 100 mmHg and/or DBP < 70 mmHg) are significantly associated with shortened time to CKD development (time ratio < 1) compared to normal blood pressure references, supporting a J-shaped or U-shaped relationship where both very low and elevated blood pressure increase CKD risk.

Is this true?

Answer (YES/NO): NO